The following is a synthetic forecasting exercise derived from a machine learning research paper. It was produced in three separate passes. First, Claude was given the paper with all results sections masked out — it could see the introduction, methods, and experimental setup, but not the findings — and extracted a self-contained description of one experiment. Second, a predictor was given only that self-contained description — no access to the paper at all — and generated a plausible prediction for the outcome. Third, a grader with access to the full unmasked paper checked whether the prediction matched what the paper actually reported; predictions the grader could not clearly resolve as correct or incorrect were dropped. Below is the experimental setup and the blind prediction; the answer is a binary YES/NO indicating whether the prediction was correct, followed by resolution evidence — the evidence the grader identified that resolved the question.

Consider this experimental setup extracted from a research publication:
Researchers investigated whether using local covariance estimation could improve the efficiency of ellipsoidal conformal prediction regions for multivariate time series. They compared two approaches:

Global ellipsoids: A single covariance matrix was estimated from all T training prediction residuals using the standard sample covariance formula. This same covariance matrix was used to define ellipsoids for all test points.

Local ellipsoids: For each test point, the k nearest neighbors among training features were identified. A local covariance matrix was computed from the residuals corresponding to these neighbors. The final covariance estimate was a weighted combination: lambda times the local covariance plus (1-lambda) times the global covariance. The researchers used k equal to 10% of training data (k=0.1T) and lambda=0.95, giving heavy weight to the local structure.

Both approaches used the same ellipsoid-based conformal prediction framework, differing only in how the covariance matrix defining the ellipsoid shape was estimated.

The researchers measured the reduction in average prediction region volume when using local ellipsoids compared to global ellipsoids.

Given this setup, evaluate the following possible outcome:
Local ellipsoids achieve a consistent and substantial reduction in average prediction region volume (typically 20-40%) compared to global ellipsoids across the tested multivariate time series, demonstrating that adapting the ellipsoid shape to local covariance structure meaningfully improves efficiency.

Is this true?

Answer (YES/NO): NO